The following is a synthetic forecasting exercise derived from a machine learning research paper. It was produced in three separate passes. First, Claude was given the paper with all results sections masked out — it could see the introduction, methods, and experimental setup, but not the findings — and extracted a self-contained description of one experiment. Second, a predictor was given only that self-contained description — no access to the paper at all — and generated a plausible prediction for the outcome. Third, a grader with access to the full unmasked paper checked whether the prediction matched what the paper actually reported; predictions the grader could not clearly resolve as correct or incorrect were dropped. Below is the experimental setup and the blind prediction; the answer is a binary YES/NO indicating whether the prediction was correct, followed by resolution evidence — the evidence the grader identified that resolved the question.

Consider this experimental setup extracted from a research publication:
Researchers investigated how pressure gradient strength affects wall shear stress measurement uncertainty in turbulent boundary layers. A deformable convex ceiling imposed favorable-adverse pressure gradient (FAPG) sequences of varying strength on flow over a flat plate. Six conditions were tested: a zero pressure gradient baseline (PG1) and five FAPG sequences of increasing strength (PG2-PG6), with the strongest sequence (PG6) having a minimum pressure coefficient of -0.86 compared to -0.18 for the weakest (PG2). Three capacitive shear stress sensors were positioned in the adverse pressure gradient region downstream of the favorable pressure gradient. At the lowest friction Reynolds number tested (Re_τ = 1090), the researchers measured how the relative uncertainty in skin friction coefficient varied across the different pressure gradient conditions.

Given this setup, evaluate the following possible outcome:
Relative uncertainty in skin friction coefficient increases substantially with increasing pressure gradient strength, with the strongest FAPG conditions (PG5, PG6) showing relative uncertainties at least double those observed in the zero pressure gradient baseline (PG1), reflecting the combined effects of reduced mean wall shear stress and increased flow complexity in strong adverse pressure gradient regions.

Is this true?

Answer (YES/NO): NO